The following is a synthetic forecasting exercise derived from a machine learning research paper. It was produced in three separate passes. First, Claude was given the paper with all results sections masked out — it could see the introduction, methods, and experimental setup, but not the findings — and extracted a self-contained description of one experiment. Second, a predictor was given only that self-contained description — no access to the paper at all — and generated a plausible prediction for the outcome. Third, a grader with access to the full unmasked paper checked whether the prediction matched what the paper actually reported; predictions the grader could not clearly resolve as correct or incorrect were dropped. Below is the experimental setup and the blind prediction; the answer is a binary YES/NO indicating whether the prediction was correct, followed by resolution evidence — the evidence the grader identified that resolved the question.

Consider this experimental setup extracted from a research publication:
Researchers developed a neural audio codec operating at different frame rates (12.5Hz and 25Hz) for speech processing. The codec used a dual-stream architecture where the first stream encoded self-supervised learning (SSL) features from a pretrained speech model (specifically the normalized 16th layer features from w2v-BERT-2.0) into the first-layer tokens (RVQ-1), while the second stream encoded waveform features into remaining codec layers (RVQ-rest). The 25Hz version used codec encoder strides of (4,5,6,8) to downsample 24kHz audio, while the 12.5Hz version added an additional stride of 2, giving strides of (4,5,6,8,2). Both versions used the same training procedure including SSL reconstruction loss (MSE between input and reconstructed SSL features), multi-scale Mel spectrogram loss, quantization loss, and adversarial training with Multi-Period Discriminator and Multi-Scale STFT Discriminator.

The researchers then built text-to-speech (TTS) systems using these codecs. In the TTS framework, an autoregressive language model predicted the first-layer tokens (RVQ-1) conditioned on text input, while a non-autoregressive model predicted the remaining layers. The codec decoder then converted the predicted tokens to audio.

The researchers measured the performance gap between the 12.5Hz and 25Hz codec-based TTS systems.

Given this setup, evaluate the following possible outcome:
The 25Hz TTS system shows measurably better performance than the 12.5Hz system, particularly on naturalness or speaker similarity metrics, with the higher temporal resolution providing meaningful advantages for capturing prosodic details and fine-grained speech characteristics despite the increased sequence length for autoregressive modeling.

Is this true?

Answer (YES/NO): NO